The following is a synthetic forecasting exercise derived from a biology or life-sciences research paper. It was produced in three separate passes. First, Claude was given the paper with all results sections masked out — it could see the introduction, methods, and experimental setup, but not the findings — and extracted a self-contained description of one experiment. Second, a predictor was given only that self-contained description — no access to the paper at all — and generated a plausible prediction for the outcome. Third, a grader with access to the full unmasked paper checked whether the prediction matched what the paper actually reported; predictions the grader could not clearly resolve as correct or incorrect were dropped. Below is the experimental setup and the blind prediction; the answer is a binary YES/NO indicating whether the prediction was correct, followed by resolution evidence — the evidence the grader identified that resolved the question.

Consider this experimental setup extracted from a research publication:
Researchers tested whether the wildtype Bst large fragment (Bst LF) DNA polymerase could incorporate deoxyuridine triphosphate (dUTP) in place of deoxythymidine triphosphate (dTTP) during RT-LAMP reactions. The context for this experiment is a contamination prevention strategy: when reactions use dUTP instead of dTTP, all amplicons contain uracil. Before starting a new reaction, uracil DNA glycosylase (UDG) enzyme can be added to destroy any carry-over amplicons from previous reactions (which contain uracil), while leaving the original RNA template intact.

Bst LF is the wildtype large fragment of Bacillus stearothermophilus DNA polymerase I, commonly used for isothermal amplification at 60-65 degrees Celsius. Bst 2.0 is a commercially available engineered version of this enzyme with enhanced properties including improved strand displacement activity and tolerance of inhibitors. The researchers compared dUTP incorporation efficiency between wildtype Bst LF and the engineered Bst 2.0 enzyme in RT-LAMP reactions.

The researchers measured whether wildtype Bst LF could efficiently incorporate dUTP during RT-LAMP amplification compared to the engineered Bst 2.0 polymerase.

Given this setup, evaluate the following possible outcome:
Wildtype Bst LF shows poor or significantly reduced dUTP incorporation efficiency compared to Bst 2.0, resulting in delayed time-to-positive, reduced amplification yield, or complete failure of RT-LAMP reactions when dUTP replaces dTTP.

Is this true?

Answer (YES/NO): YES